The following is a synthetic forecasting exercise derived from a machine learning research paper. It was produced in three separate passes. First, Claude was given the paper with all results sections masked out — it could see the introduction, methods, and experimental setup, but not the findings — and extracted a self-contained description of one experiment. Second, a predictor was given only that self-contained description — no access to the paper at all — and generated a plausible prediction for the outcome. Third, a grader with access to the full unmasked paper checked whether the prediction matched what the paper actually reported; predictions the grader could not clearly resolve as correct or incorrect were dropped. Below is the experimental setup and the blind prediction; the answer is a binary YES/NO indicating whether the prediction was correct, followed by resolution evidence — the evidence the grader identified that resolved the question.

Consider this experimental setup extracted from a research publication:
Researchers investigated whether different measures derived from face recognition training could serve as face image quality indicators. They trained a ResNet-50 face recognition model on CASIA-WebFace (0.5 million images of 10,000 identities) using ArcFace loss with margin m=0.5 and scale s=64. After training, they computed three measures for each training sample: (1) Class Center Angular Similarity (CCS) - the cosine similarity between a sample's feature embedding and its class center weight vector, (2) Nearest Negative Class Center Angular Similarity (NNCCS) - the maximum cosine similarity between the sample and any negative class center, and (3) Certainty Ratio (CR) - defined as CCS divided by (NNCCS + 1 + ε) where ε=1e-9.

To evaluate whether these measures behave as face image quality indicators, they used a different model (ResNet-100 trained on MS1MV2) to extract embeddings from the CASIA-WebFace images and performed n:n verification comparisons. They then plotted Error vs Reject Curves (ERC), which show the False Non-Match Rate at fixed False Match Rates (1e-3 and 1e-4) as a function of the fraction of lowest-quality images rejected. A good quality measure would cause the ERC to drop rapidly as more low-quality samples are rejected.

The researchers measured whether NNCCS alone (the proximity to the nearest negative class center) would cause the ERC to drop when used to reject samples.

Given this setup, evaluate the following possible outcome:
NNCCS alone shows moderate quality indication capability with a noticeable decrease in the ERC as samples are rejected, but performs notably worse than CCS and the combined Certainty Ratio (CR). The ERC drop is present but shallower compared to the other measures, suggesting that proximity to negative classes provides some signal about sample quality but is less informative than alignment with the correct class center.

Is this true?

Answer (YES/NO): NO